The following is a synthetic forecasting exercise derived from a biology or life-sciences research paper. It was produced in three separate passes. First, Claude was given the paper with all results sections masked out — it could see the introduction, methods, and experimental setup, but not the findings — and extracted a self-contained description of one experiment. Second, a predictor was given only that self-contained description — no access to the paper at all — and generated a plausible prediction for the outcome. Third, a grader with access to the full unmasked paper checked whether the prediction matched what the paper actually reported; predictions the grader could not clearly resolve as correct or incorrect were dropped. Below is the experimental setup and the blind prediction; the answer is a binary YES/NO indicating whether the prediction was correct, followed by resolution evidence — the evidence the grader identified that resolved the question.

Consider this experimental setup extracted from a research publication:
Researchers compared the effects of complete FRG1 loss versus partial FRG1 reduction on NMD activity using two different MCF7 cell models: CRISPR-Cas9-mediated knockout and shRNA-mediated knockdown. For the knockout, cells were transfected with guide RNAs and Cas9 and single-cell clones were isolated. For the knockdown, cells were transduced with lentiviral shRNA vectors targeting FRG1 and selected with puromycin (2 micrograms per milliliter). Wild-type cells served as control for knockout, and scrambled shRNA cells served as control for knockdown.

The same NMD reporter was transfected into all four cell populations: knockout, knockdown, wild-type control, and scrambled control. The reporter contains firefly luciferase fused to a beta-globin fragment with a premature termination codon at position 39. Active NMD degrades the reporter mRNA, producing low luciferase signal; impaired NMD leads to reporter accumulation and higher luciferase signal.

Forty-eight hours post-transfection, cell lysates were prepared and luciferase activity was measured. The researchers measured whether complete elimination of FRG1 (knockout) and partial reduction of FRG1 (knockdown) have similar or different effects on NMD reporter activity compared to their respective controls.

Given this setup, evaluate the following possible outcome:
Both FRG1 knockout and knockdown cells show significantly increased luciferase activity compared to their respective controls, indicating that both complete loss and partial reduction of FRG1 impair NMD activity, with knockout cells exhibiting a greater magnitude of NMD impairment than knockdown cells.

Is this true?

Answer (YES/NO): NO